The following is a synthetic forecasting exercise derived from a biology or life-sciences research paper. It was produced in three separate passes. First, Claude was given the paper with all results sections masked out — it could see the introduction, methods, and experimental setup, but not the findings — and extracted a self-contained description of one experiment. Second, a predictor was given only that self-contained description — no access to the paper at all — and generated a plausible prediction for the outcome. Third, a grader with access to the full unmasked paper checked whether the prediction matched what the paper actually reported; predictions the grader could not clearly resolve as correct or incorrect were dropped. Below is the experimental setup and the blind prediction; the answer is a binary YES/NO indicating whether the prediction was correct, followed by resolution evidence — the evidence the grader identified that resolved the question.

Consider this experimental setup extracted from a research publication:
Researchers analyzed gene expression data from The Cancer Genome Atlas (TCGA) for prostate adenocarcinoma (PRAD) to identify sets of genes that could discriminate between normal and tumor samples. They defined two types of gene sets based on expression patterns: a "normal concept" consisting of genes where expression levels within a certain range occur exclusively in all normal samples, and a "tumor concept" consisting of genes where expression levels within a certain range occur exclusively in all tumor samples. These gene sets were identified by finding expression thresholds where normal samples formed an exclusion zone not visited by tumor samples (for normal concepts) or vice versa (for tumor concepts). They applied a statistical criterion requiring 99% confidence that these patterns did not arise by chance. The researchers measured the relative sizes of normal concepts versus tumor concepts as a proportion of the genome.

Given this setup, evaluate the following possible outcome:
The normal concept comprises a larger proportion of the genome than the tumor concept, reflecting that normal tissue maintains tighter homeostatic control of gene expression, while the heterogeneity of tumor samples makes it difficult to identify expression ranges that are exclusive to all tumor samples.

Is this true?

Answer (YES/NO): YES